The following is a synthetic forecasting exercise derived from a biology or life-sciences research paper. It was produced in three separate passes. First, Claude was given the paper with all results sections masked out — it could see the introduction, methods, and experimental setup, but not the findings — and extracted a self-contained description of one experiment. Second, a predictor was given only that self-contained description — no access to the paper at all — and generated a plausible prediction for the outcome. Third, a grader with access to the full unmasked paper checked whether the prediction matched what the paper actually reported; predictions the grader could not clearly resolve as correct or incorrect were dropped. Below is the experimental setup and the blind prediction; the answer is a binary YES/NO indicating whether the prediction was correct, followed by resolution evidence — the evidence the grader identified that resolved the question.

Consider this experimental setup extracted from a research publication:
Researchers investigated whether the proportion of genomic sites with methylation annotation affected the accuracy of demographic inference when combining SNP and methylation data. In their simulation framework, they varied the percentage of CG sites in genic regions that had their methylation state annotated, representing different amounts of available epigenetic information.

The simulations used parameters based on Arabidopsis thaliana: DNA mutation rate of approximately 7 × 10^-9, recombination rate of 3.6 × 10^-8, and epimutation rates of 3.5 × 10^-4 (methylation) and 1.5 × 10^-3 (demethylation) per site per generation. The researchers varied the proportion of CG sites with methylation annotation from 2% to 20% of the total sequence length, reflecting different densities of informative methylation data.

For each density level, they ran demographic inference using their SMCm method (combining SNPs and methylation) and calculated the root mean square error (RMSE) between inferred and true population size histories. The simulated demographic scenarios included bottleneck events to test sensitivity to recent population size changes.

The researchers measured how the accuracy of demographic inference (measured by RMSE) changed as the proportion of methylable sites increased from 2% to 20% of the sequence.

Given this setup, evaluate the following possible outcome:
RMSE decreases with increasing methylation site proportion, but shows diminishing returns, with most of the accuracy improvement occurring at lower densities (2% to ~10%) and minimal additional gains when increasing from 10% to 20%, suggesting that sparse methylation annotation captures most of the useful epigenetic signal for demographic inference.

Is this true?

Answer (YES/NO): NO